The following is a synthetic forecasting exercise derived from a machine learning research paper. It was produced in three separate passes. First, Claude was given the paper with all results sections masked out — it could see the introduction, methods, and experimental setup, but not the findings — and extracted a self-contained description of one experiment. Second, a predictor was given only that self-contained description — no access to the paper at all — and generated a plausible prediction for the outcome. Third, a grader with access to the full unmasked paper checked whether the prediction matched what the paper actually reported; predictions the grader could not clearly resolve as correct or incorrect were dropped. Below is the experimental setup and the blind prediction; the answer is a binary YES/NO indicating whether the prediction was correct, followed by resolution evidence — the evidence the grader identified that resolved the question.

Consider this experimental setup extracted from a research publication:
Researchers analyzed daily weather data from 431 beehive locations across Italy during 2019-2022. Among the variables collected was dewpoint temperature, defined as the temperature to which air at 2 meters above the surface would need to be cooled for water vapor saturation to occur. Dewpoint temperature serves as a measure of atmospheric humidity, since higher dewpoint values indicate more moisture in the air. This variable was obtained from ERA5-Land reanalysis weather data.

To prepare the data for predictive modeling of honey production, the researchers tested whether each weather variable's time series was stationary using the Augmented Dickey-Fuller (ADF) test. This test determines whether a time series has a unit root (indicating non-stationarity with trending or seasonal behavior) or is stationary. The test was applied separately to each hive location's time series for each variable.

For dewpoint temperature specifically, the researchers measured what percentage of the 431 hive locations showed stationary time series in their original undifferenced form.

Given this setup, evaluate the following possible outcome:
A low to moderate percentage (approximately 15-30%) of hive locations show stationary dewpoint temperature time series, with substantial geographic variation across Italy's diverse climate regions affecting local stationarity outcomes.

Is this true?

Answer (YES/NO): NO